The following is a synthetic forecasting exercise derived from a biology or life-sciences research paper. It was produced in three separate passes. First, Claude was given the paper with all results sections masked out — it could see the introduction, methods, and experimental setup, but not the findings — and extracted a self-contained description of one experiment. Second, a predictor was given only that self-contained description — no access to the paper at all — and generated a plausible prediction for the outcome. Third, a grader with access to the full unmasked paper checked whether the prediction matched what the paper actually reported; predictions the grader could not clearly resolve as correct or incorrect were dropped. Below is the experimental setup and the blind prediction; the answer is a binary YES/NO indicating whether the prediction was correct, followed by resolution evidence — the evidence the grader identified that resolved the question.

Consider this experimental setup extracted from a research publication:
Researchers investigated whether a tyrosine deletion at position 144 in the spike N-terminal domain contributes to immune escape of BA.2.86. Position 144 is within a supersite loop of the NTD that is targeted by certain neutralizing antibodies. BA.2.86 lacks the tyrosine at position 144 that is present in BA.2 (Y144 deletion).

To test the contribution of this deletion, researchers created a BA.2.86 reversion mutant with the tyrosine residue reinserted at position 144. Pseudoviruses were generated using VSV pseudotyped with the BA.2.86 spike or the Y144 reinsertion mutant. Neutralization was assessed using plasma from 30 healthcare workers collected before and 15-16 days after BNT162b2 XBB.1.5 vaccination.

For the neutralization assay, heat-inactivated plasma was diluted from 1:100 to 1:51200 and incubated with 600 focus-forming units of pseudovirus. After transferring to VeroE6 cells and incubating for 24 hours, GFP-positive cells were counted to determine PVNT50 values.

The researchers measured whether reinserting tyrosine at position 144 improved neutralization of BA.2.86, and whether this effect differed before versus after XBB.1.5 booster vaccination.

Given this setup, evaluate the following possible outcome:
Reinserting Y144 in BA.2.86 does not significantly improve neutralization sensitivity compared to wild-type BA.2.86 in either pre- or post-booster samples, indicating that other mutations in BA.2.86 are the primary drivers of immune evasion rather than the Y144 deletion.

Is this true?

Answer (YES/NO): YES